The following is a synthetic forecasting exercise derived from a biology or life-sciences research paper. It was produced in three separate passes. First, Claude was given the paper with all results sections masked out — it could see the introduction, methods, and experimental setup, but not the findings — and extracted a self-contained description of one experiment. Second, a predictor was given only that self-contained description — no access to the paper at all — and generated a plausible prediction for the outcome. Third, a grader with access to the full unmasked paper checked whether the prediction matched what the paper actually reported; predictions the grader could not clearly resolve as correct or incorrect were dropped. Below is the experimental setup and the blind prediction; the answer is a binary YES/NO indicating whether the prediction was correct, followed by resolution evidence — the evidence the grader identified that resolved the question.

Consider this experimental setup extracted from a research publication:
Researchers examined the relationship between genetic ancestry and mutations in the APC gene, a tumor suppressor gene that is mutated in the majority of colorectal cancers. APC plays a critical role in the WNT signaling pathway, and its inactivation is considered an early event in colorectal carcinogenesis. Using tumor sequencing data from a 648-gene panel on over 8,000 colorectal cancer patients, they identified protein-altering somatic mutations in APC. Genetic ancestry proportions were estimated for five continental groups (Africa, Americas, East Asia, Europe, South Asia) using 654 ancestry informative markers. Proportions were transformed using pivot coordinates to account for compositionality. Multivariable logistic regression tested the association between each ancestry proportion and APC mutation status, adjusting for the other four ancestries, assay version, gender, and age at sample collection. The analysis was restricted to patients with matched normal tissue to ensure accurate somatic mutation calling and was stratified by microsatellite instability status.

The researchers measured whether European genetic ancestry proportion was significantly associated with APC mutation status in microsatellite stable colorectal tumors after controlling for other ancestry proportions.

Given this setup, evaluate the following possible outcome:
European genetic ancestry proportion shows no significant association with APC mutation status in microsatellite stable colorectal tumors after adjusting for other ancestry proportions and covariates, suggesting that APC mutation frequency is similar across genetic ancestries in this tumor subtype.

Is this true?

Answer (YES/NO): YES